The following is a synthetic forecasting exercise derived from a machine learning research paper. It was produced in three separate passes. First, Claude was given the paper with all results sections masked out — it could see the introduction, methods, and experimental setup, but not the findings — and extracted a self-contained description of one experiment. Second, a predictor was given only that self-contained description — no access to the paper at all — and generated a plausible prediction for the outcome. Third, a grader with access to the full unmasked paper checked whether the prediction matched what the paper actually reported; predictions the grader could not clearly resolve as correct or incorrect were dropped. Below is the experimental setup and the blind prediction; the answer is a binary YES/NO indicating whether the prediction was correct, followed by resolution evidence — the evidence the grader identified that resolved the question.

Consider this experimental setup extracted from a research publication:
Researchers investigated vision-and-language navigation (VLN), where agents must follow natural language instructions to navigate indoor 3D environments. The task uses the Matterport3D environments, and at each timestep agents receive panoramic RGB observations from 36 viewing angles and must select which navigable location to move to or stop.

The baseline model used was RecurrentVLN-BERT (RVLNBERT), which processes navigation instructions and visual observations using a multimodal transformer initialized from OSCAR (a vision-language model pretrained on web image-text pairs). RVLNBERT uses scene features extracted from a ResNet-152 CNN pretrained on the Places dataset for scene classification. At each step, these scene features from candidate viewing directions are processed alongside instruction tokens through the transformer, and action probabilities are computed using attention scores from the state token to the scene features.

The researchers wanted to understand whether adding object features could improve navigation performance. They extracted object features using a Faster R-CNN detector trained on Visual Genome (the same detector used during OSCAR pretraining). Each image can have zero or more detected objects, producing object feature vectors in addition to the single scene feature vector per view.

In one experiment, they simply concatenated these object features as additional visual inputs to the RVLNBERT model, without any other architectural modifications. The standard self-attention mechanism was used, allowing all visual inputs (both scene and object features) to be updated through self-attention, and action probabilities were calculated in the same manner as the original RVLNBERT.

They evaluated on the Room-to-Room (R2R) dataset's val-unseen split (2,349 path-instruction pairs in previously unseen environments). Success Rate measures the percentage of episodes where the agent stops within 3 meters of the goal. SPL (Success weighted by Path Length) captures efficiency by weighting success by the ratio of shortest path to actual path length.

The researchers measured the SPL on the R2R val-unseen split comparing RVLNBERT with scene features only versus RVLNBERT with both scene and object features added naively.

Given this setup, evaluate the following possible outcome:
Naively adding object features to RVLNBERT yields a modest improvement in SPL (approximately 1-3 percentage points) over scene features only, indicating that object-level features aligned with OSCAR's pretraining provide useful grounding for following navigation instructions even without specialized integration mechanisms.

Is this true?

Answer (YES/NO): NO